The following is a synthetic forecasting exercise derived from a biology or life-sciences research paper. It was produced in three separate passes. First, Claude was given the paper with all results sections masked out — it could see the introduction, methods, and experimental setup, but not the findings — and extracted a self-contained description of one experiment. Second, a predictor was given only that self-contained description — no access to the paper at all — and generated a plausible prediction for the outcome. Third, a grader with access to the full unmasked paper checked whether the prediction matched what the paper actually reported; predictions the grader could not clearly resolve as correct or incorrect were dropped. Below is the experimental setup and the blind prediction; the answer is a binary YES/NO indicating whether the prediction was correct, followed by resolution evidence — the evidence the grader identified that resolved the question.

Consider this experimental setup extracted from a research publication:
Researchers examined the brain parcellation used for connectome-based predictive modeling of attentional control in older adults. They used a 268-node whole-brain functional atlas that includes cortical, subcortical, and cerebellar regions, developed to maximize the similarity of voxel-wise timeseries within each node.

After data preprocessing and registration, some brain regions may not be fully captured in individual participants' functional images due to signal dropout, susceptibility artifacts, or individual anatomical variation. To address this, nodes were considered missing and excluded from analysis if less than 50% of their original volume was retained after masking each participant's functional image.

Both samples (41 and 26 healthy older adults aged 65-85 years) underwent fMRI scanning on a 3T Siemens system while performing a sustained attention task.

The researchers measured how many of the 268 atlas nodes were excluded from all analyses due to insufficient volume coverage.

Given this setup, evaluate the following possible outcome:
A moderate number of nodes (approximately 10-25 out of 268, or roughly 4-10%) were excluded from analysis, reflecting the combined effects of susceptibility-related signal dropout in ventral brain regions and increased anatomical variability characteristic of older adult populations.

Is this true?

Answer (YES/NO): NO